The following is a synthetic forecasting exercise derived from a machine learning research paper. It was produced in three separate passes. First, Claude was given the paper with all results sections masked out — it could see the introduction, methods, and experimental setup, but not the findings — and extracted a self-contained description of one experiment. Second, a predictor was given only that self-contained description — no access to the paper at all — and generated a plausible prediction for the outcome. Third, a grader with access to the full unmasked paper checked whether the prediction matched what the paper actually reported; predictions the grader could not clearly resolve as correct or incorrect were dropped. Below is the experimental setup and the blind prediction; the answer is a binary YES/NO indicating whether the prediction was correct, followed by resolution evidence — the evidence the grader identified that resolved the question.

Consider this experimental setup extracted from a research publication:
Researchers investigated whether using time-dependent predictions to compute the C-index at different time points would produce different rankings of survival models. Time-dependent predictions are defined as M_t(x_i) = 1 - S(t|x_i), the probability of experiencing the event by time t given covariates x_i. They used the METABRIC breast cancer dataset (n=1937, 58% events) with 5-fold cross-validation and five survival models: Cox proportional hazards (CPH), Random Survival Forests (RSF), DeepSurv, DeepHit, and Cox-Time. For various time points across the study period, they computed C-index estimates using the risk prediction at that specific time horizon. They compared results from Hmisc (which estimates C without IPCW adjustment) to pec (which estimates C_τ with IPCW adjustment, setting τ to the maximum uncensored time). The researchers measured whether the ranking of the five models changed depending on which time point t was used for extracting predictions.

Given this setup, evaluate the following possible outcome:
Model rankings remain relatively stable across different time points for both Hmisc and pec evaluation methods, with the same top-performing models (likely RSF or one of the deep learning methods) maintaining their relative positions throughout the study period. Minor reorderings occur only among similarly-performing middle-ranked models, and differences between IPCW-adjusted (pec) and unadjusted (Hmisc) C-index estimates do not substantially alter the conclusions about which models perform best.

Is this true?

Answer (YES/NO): NO